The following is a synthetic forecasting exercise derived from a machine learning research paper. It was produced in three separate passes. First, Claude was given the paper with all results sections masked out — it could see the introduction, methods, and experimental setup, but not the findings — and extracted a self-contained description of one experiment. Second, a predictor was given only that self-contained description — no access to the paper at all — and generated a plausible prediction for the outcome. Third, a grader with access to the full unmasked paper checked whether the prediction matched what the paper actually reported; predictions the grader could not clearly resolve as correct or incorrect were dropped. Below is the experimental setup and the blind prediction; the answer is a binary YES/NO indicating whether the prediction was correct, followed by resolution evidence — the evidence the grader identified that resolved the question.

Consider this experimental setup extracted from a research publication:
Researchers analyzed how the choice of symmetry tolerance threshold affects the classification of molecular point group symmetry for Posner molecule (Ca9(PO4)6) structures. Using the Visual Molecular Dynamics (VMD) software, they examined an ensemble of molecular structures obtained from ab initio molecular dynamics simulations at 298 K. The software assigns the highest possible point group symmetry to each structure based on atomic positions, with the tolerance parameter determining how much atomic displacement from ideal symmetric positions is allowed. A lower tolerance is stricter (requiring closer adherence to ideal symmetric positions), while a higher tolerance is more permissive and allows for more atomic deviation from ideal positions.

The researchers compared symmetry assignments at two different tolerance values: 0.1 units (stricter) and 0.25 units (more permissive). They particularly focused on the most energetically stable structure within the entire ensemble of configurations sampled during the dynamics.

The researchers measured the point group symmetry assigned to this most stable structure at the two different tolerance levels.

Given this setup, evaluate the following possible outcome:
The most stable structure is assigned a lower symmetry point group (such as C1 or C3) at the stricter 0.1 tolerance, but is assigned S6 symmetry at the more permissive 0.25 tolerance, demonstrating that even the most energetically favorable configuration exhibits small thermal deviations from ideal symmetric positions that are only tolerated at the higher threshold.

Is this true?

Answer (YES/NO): NO